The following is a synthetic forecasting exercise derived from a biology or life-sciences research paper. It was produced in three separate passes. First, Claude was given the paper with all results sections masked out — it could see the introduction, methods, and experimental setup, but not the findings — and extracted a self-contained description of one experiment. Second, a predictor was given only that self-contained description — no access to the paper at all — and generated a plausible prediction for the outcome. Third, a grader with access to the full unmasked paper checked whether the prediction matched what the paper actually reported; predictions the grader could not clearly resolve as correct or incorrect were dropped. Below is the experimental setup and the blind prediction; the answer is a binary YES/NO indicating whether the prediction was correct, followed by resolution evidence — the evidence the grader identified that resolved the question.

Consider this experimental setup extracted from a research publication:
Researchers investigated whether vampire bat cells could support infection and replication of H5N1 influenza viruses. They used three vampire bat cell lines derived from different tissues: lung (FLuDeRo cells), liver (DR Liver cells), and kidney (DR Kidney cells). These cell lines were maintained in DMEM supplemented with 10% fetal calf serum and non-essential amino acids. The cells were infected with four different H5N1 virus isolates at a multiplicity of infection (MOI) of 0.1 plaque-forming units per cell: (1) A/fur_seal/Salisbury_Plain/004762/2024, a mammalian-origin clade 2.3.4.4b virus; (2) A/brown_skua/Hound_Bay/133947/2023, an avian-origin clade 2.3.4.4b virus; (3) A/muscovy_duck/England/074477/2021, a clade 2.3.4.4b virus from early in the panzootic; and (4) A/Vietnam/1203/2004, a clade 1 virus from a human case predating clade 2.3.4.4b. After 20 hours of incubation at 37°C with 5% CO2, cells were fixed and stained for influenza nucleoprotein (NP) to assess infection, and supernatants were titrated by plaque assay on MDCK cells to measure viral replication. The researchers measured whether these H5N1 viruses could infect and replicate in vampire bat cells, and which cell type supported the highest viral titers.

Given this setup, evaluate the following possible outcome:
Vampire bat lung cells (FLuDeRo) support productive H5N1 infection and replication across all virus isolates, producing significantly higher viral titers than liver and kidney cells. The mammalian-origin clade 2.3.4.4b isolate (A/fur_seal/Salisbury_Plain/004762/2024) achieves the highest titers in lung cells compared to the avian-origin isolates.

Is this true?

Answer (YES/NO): NO